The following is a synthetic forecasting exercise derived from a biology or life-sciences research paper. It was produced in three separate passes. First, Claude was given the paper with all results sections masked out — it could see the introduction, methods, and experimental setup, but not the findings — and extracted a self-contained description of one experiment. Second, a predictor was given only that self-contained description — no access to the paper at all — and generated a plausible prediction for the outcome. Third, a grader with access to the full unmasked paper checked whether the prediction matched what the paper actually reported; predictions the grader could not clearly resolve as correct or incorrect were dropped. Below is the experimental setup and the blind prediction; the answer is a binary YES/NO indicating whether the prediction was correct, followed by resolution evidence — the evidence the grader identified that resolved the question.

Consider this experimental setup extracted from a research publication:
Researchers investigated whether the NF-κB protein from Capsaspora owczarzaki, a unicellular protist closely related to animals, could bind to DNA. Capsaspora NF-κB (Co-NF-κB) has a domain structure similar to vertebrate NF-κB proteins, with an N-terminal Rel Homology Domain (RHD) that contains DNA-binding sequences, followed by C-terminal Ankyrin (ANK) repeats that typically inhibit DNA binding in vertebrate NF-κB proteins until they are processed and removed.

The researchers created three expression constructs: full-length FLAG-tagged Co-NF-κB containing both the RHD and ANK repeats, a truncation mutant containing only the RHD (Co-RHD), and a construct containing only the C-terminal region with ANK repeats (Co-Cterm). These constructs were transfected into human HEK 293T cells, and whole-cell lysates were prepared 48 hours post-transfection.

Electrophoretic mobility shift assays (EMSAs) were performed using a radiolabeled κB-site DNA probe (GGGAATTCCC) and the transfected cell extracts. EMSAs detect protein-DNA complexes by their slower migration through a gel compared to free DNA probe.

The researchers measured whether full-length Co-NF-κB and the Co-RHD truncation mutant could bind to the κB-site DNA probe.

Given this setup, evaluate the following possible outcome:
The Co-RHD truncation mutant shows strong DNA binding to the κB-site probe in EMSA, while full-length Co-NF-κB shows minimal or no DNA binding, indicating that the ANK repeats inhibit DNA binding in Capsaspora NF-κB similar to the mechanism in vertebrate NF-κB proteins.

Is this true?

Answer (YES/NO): YES